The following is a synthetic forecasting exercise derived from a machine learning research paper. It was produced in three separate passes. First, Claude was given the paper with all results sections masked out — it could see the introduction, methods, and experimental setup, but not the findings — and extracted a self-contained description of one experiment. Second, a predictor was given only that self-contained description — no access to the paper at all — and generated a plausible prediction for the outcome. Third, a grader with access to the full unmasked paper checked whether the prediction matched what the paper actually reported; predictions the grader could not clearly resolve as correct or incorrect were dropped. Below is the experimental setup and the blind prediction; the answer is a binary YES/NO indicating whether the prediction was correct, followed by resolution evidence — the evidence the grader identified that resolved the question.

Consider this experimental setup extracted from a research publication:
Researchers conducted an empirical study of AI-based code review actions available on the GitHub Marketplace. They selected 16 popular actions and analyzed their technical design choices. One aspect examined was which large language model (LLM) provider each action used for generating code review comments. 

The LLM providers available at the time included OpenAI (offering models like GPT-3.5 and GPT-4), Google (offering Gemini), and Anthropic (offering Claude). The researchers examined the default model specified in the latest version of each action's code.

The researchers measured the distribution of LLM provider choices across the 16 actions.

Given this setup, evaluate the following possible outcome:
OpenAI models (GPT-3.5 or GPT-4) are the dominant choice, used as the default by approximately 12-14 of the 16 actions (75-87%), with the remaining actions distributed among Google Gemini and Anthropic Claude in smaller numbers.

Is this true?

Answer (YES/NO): YES